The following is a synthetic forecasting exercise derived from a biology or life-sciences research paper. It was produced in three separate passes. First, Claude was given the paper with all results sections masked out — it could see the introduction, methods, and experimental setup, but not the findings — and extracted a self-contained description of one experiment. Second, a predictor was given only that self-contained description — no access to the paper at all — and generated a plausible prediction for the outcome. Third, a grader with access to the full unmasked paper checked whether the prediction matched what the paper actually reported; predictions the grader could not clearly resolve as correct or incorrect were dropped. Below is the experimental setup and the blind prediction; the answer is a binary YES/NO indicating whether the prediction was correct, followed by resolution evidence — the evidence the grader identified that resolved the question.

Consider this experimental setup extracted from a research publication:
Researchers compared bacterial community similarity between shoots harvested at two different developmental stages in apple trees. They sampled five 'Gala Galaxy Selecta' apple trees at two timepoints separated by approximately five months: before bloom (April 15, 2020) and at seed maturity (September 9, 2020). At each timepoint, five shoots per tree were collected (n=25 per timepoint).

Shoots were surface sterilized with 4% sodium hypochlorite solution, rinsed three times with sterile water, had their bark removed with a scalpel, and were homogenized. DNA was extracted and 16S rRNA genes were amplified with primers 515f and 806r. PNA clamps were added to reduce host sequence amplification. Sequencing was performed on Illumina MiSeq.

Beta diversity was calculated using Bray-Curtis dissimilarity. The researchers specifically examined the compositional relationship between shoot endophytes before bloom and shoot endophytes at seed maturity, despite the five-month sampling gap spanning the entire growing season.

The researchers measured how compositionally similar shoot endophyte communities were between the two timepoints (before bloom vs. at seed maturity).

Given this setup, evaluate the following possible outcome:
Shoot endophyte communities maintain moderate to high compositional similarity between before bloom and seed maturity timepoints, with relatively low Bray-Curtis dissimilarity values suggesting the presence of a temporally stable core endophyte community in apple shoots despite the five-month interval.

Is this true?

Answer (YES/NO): NO